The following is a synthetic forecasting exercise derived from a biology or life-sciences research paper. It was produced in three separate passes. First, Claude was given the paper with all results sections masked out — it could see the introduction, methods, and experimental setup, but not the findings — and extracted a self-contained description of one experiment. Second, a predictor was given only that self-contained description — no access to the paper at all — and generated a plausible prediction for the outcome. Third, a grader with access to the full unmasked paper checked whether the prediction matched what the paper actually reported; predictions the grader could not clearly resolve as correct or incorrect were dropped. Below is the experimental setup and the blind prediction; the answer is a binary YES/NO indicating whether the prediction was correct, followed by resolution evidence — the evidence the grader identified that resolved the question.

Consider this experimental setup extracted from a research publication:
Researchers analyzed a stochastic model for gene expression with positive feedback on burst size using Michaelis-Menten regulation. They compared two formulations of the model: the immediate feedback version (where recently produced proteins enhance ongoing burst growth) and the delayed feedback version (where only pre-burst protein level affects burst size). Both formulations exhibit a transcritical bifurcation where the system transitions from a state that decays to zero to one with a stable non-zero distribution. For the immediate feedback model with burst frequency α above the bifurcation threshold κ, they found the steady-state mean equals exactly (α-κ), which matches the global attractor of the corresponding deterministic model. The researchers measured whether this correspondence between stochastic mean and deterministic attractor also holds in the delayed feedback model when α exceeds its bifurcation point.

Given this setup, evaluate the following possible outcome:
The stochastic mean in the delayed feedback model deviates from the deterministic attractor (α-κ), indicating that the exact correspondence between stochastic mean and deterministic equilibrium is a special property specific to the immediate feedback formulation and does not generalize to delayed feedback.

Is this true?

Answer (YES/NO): YES